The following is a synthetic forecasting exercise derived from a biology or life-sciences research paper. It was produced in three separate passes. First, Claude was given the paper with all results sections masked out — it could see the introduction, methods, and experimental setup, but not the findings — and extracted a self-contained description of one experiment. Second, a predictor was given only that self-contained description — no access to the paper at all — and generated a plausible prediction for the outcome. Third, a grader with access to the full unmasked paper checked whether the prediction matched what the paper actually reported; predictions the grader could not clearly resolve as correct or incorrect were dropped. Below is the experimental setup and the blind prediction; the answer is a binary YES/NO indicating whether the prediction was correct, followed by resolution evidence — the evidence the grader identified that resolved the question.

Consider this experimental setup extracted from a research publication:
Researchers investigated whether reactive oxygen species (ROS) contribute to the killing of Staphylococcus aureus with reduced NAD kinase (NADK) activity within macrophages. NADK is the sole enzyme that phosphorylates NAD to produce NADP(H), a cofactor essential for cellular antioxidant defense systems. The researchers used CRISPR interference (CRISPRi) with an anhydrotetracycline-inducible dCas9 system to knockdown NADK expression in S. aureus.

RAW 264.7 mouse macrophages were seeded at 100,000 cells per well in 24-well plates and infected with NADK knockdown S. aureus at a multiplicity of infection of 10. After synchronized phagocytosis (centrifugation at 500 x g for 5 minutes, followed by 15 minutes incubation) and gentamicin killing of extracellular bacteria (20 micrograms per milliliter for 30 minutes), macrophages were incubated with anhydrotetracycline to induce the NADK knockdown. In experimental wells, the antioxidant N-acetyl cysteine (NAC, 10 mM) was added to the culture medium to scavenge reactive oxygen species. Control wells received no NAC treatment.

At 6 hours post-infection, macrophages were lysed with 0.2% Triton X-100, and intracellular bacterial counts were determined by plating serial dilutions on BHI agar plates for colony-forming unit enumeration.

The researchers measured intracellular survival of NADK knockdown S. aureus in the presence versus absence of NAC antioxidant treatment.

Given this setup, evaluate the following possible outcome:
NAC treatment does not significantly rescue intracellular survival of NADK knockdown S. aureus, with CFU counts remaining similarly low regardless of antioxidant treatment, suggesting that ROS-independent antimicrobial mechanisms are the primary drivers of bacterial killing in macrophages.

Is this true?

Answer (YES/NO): NO